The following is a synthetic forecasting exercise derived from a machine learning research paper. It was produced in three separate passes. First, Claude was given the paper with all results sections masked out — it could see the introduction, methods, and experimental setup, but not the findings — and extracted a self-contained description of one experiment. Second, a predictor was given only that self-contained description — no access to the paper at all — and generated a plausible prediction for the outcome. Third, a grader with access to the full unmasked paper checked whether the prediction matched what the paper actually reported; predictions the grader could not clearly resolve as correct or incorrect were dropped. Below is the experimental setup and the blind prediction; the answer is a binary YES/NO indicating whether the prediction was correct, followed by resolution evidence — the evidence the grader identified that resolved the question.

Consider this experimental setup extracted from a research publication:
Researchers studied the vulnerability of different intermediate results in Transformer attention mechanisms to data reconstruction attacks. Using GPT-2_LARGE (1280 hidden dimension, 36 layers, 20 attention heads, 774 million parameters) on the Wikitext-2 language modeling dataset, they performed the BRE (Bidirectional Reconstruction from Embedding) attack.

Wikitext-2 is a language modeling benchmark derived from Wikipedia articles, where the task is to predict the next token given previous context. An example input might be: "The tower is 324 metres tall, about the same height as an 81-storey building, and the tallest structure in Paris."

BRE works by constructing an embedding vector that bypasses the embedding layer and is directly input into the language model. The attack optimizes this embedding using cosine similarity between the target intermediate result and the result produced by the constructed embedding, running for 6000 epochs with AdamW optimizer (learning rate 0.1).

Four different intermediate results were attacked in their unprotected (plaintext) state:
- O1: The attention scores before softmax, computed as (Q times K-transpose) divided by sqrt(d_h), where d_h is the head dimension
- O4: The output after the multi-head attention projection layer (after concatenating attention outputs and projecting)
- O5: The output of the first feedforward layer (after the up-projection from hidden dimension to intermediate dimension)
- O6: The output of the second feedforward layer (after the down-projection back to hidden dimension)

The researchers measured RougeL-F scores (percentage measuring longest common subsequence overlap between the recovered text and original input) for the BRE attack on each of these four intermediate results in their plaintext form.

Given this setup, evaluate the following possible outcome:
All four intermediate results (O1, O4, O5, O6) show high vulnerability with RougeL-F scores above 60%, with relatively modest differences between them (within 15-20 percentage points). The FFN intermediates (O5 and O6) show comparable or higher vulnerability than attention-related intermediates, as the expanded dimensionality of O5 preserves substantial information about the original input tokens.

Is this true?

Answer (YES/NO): NO